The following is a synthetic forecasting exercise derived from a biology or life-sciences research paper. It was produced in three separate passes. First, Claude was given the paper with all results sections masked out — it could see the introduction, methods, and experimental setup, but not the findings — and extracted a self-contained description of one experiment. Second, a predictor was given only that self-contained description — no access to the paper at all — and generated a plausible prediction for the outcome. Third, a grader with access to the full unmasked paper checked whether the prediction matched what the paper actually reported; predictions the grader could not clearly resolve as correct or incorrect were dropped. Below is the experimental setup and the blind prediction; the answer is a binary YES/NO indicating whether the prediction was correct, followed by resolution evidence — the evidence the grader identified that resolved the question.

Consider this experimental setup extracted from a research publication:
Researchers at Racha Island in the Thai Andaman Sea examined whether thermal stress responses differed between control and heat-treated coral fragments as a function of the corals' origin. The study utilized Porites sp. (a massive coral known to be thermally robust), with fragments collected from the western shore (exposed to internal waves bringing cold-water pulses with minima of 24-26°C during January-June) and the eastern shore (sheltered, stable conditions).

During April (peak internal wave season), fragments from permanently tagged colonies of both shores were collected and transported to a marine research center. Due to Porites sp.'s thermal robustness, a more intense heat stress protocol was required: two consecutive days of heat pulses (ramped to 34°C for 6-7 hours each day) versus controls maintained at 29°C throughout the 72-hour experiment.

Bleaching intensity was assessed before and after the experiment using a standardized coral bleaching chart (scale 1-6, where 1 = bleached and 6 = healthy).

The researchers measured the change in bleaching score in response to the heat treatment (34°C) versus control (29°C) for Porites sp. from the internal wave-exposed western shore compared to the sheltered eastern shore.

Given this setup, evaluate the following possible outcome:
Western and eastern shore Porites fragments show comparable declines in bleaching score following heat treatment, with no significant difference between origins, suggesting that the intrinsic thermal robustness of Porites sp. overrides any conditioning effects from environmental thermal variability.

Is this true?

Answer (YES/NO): NO